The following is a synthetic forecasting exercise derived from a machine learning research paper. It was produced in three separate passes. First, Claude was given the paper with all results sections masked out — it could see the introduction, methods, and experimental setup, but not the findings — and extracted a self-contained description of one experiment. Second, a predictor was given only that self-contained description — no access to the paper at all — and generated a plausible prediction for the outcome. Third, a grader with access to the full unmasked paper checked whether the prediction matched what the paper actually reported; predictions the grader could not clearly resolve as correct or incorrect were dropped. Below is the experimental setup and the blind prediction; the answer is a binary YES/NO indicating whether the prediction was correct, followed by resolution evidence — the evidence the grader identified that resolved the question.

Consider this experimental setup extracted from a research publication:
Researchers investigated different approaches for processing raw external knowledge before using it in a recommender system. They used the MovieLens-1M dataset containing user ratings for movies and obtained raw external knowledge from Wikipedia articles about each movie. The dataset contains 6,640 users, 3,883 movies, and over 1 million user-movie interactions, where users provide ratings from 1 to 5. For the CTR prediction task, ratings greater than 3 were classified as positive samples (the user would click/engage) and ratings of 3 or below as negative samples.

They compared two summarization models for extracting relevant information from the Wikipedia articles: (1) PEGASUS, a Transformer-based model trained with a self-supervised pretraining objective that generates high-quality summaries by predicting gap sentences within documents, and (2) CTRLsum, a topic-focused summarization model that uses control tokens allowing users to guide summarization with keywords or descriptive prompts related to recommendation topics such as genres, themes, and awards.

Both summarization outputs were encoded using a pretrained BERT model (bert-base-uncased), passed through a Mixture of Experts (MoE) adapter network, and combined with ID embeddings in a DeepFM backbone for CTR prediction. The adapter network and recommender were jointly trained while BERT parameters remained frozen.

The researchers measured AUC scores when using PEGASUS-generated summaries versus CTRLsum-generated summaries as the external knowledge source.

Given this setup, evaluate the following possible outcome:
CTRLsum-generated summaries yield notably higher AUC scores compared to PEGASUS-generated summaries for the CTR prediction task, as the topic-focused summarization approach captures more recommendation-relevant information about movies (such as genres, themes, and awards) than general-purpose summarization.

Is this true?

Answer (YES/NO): NO